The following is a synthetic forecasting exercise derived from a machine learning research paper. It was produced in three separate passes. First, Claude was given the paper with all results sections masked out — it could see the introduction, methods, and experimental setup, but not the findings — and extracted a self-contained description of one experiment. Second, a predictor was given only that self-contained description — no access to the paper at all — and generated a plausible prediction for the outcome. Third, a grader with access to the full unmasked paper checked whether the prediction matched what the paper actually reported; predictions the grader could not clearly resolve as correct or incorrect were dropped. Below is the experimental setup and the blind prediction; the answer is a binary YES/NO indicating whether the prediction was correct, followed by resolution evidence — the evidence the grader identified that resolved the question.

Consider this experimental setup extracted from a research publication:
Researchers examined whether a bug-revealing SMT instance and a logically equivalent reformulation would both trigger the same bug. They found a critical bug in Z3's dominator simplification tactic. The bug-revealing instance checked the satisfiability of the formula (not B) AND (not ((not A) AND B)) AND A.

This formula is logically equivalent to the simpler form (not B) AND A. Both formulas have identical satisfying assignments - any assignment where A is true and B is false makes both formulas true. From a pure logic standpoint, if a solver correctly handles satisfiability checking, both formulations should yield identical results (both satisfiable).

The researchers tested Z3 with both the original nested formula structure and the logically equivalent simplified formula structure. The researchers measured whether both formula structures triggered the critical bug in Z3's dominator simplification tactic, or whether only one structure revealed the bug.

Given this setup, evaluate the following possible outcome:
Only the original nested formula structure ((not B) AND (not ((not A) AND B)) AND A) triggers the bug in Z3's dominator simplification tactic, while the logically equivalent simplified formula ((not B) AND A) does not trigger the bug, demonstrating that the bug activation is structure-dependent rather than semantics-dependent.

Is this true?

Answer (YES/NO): YES